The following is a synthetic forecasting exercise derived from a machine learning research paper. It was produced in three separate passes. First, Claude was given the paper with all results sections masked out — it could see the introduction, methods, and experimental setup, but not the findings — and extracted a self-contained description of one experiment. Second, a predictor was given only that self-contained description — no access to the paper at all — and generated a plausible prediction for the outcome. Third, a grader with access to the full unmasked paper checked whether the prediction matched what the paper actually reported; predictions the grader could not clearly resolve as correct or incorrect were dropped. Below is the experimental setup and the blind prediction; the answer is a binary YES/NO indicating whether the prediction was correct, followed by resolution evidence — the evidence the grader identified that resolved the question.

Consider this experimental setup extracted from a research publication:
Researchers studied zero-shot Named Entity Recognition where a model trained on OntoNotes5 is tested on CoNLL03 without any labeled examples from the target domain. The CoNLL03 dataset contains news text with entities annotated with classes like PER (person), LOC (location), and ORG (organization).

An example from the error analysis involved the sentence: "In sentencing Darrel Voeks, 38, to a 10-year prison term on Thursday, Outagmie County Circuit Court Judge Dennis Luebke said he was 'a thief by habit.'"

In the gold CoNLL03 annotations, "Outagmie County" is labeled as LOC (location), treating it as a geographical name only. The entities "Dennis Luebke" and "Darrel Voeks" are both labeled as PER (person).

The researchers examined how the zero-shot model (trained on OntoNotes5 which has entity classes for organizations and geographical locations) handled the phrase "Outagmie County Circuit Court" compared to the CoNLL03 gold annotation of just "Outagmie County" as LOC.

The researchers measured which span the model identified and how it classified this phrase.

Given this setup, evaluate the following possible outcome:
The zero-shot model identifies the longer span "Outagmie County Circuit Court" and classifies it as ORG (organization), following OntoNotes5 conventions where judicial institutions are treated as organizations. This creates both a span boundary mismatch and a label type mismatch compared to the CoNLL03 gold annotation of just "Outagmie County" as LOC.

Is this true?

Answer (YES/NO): YES